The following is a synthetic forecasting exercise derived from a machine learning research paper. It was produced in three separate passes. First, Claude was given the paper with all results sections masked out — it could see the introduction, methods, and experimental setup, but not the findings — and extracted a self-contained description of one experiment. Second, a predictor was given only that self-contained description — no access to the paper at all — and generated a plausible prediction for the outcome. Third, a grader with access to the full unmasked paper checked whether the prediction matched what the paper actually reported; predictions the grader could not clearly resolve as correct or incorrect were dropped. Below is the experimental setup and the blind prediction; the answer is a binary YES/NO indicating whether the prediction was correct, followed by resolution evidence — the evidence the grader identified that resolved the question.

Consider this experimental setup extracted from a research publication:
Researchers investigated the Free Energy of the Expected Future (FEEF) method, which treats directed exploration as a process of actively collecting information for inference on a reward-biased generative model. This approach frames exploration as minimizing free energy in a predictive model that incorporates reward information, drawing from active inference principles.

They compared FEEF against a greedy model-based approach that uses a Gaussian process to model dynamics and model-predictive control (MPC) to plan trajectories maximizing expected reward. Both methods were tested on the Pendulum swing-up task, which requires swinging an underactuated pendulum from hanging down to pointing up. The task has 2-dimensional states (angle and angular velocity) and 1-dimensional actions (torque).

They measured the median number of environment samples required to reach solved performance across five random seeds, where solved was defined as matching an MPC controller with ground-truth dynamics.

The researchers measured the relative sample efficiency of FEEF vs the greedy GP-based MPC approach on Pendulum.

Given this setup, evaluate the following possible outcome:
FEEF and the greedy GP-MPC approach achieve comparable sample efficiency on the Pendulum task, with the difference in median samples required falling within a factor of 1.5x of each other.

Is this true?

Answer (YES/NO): NO